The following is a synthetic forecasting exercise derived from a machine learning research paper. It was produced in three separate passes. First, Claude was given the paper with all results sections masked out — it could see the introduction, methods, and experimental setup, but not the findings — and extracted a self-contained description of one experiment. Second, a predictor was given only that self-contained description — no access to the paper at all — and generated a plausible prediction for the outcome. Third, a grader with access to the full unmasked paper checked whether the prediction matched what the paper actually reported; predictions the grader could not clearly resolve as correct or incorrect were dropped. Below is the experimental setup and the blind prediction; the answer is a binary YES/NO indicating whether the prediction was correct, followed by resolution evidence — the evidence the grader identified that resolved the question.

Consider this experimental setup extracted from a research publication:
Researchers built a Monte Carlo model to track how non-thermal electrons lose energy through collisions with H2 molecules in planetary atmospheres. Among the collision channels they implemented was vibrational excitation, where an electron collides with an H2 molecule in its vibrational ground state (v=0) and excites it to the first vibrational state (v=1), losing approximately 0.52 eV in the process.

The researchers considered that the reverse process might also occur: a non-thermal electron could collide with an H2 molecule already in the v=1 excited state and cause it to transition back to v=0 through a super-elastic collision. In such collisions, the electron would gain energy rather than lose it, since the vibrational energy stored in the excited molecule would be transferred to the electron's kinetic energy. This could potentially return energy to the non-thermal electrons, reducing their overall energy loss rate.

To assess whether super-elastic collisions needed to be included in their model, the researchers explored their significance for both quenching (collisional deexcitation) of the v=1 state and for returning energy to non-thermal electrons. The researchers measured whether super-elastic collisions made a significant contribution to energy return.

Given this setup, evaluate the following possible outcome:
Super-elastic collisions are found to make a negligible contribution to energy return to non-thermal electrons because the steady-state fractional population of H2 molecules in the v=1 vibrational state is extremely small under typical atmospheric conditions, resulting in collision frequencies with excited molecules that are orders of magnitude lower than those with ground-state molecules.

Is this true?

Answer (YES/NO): NO